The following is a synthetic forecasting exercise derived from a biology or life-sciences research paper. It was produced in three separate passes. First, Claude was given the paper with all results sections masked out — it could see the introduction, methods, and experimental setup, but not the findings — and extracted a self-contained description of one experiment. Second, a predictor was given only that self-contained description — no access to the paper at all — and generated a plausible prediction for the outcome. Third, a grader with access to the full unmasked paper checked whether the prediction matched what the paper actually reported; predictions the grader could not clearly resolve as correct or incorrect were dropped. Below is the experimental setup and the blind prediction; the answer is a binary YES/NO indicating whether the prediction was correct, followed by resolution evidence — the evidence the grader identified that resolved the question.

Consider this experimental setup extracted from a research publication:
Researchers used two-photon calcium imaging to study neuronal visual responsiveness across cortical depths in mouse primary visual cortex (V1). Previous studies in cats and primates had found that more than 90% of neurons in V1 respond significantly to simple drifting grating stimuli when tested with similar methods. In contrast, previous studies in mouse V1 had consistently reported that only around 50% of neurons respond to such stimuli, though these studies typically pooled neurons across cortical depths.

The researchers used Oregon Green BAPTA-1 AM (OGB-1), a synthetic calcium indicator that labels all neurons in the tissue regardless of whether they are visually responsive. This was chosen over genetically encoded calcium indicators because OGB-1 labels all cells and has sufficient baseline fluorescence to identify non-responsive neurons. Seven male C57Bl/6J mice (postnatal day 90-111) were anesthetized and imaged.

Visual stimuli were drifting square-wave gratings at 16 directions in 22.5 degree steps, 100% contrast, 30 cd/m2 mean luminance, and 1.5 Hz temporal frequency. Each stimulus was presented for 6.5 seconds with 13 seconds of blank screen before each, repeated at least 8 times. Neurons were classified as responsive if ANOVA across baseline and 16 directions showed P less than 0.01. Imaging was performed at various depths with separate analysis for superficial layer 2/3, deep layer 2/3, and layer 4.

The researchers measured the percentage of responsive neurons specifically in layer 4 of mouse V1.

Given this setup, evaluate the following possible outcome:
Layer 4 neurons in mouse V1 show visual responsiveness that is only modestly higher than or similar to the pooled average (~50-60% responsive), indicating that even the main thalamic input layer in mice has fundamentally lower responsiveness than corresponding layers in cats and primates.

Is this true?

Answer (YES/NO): NO